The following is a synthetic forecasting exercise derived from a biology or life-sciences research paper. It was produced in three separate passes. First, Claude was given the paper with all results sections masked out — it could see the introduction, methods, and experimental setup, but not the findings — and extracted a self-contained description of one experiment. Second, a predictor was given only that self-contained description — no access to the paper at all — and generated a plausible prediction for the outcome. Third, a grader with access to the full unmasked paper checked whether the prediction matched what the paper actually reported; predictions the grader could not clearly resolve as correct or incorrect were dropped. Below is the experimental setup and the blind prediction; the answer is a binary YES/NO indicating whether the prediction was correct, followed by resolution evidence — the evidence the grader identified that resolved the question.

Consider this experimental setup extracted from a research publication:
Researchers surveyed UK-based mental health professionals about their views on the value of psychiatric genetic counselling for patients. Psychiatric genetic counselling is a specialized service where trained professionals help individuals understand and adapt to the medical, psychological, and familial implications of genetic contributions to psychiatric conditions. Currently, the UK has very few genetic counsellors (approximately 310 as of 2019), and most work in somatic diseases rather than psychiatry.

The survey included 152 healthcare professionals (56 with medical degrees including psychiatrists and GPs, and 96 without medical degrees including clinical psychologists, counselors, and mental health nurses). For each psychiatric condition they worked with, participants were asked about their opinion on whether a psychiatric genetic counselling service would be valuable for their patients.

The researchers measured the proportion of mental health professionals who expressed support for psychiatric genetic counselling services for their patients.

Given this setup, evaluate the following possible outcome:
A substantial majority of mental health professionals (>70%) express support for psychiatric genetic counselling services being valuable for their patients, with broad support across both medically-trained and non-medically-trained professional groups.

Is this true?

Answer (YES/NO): NO